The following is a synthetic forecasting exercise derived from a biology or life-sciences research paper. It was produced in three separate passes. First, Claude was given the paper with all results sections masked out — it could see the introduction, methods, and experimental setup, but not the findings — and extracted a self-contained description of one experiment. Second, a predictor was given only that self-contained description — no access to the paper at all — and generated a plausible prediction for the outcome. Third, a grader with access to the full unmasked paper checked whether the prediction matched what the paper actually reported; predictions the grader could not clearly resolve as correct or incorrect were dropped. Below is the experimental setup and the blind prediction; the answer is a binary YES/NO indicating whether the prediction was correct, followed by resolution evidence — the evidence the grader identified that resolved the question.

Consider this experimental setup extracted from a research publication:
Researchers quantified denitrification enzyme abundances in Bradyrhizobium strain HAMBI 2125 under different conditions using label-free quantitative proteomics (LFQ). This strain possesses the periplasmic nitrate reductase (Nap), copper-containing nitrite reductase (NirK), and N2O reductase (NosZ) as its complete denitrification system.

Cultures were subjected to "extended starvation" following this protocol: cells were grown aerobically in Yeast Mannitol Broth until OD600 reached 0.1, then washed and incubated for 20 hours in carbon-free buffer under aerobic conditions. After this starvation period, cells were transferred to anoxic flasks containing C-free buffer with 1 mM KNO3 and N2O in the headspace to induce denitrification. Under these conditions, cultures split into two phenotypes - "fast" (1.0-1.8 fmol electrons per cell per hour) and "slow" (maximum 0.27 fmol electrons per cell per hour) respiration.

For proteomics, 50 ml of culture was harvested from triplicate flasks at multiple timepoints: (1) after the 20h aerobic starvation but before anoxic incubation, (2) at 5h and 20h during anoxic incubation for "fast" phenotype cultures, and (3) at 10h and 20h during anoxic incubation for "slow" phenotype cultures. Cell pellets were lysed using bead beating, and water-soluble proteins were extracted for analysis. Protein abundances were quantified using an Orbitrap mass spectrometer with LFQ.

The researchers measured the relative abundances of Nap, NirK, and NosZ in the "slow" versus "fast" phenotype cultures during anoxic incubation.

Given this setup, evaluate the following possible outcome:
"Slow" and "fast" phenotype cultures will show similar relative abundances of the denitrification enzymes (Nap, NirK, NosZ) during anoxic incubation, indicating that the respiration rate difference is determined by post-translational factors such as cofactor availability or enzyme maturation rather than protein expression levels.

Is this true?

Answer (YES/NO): NO